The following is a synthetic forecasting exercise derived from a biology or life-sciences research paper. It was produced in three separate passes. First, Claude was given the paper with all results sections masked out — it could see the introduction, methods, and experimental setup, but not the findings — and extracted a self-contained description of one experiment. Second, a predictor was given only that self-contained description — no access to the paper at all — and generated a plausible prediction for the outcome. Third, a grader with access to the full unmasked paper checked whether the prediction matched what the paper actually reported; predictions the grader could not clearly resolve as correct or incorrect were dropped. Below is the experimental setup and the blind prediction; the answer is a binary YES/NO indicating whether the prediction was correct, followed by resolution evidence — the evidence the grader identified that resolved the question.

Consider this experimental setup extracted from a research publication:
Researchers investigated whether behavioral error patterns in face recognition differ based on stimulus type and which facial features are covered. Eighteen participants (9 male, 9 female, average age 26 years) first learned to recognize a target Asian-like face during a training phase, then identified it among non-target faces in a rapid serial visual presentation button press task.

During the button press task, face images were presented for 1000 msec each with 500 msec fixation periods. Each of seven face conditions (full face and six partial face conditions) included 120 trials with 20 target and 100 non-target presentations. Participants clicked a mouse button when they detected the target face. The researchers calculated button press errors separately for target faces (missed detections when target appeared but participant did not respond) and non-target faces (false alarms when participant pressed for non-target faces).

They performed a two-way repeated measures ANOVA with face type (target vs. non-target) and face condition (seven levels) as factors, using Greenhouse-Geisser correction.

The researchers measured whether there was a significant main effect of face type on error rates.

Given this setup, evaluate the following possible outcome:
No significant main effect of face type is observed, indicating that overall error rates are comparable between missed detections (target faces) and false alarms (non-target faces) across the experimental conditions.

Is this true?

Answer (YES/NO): YES